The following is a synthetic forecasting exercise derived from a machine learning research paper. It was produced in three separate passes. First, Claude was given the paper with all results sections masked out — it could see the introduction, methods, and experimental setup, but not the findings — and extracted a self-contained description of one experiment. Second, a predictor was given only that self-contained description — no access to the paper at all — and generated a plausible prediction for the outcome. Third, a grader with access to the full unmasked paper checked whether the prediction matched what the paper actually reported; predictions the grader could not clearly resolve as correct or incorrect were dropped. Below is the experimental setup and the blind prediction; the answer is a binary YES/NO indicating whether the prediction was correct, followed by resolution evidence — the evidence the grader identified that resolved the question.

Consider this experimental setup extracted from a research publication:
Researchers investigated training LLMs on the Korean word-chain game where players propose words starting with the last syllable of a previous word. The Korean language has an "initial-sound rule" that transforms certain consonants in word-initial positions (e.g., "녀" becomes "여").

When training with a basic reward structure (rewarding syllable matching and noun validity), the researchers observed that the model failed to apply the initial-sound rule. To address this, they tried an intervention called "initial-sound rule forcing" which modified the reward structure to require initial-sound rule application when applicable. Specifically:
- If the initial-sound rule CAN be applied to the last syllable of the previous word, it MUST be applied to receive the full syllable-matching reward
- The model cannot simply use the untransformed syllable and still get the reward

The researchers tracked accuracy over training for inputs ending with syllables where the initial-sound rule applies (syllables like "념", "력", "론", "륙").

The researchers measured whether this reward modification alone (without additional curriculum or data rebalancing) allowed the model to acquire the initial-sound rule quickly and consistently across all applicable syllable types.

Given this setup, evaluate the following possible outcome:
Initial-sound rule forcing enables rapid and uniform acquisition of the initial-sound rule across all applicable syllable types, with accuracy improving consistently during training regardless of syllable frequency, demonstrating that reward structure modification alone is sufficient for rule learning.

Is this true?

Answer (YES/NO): NO